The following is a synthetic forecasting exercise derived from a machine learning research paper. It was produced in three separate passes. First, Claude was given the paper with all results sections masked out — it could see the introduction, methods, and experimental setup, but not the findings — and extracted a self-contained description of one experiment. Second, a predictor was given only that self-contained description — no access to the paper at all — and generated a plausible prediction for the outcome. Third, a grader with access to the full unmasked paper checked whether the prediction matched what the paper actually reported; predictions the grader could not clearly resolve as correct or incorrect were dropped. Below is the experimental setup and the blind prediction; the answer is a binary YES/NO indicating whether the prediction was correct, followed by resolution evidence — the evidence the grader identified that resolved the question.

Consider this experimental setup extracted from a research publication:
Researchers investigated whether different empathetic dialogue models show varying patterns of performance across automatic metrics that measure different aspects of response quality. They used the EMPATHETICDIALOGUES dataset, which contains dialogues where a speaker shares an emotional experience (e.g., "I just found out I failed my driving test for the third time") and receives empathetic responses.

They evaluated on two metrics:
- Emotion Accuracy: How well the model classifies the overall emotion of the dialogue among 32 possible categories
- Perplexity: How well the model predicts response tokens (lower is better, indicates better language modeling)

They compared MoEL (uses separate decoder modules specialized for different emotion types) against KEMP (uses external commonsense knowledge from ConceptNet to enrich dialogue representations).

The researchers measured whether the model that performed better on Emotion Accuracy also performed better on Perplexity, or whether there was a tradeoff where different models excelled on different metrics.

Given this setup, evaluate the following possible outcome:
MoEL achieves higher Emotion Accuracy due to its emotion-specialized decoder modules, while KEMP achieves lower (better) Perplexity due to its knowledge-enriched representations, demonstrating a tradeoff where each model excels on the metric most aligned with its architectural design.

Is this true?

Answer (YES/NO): NO